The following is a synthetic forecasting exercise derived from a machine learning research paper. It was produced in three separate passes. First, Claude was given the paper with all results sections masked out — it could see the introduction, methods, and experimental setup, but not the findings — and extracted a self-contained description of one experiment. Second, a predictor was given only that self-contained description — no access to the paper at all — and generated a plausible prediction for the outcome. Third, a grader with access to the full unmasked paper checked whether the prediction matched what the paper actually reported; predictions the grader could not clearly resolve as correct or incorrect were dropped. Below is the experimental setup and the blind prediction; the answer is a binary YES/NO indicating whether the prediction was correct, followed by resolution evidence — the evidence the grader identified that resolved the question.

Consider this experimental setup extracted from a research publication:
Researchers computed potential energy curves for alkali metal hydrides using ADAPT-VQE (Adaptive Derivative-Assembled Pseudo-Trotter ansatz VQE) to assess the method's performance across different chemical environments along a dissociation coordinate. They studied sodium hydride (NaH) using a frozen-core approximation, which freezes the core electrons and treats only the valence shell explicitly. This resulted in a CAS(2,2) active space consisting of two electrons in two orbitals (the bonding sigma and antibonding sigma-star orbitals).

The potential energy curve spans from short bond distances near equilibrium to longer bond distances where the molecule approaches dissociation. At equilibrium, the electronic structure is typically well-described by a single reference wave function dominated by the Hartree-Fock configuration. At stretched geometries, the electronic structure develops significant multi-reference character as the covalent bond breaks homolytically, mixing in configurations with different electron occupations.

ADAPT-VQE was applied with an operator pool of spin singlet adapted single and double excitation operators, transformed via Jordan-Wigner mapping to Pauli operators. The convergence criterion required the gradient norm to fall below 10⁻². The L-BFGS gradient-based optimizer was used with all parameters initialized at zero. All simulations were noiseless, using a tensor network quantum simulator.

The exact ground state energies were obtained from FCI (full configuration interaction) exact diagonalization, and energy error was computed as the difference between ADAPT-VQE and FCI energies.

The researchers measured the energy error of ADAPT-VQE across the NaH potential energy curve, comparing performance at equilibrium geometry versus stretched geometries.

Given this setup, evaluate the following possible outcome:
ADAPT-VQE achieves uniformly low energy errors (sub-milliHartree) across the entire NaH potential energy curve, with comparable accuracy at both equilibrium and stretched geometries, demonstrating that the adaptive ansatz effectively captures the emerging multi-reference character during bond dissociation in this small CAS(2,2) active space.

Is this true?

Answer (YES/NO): NO